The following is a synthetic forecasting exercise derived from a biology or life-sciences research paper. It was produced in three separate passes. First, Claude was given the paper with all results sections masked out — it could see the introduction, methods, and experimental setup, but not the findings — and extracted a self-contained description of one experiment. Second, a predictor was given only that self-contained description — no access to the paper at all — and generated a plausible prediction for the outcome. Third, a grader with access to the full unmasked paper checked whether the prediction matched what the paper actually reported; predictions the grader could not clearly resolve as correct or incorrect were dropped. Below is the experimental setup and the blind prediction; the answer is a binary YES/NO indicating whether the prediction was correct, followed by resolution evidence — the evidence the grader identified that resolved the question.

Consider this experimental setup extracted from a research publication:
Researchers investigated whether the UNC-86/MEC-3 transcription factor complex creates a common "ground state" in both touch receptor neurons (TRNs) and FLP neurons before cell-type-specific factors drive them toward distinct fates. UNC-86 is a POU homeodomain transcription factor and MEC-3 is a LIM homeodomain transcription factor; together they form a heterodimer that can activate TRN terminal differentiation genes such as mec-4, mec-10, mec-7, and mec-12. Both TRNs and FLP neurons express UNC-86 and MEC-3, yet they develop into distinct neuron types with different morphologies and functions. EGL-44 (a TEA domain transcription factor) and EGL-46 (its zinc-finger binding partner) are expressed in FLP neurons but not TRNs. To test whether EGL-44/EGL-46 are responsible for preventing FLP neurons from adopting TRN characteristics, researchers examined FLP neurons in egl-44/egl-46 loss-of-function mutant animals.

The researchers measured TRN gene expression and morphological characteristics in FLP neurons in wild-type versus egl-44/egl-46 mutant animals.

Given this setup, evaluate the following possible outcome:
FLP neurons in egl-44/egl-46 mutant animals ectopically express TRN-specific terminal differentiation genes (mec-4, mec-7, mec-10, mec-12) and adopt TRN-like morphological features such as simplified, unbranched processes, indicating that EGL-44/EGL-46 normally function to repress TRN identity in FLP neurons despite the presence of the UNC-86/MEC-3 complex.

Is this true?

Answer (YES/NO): YES